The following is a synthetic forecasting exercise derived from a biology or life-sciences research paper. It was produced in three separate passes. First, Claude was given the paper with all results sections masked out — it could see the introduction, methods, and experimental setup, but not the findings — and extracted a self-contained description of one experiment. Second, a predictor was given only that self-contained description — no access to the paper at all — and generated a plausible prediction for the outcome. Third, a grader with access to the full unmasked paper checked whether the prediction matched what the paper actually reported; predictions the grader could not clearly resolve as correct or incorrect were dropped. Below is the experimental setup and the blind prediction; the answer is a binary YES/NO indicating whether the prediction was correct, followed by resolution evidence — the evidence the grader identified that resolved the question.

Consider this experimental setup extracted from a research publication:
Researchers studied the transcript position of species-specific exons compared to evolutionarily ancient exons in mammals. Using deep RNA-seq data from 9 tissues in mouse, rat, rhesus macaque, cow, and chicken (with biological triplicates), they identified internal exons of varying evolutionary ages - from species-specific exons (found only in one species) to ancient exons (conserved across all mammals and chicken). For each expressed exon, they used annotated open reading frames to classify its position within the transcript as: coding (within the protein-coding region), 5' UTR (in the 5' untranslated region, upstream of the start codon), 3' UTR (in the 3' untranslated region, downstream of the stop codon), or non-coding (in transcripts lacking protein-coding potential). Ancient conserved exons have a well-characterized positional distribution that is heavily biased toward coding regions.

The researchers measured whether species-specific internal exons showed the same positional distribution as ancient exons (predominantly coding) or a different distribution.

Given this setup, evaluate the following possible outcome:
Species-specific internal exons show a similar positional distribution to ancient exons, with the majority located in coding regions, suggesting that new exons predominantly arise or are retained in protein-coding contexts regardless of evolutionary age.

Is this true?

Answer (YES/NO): NO